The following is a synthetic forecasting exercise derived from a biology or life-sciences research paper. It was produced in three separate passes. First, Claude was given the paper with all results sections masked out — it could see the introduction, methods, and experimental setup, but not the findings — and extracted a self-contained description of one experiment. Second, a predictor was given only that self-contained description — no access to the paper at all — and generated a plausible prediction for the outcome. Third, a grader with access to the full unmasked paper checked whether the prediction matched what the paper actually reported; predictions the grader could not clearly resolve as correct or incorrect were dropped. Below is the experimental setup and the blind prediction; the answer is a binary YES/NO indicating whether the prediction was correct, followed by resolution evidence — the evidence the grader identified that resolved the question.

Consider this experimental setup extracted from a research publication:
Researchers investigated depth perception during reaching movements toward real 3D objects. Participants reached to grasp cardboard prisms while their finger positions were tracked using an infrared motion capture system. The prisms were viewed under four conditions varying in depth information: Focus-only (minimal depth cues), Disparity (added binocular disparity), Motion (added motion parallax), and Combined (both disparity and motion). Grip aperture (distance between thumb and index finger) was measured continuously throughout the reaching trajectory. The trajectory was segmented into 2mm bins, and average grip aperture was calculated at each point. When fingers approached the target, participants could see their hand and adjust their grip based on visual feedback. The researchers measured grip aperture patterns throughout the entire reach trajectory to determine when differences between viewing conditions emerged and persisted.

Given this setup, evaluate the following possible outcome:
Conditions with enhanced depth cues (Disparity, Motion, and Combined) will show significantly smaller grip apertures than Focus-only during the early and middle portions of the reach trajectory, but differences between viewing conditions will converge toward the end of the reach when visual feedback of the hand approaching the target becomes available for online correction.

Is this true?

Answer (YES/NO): NO